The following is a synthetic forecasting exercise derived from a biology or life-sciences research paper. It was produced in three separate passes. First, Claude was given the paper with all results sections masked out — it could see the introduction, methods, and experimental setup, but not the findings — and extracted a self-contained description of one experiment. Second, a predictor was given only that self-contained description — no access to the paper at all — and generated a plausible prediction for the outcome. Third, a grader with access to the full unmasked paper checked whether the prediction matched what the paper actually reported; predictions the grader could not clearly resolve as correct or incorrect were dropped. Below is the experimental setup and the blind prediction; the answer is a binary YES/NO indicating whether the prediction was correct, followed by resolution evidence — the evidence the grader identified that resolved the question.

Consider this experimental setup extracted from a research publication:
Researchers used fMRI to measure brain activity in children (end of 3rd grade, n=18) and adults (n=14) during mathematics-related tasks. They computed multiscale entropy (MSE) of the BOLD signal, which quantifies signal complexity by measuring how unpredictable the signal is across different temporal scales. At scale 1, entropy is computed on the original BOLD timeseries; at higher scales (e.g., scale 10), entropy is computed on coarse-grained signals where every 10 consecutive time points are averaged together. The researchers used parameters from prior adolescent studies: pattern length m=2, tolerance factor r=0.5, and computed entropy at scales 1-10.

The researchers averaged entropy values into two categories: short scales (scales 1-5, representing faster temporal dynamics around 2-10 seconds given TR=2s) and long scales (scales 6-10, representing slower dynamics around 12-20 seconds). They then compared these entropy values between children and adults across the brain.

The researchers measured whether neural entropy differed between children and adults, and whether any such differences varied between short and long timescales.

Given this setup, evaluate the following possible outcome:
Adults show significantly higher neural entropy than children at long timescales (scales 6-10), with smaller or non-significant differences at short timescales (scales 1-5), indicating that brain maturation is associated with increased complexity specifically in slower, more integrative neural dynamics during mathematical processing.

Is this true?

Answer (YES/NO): NO